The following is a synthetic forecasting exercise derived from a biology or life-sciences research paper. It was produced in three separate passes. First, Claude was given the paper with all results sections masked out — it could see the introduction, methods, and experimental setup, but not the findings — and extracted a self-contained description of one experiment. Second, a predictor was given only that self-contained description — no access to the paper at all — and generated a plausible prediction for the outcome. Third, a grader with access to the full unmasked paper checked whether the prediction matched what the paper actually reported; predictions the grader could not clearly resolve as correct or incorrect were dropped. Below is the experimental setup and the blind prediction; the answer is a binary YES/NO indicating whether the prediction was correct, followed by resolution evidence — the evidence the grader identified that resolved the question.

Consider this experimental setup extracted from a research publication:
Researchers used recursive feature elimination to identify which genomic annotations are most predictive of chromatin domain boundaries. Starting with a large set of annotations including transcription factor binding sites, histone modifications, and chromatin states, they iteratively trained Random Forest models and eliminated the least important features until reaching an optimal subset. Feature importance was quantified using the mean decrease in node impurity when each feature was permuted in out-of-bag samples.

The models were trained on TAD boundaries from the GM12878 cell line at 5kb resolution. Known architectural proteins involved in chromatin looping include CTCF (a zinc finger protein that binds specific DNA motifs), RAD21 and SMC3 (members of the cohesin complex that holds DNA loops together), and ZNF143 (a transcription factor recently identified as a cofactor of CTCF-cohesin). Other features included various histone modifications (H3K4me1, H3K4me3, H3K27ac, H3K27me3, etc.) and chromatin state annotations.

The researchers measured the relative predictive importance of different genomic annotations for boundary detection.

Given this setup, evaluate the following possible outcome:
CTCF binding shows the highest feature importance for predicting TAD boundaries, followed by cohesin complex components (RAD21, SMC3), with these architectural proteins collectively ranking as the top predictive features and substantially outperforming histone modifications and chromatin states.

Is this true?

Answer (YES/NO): YES